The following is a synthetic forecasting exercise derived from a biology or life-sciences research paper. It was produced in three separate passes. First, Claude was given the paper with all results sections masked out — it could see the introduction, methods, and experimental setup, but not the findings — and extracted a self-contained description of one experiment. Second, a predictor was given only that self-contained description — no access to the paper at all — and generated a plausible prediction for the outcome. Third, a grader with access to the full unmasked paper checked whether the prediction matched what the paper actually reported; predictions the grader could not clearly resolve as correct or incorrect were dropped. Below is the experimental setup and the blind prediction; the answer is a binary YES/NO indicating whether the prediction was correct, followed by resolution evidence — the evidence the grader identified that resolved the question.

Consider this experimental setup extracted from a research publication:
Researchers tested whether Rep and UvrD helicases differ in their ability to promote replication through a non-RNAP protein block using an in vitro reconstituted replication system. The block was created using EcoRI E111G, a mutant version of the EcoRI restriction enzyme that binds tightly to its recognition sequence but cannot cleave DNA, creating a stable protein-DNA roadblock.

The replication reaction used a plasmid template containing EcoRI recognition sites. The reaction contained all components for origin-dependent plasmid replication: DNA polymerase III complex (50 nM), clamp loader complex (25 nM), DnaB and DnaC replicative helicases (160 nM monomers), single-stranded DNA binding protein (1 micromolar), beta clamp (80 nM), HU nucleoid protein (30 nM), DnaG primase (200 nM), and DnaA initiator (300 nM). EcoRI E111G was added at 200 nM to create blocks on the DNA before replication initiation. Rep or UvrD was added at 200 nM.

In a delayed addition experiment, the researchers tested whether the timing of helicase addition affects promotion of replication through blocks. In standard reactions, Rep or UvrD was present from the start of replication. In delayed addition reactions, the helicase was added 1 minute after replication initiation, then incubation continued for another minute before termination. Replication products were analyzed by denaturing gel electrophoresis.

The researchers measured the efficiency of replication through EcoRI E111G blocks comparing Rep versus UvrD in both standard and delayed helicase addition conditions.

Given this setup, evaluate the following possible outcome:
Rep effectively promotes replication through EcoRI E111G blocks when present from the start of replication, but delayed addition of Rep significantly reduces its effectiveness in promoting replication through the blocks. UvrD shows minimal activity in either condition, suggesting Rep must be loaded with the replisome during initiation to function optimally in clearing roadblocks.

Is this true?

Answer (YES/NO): NO